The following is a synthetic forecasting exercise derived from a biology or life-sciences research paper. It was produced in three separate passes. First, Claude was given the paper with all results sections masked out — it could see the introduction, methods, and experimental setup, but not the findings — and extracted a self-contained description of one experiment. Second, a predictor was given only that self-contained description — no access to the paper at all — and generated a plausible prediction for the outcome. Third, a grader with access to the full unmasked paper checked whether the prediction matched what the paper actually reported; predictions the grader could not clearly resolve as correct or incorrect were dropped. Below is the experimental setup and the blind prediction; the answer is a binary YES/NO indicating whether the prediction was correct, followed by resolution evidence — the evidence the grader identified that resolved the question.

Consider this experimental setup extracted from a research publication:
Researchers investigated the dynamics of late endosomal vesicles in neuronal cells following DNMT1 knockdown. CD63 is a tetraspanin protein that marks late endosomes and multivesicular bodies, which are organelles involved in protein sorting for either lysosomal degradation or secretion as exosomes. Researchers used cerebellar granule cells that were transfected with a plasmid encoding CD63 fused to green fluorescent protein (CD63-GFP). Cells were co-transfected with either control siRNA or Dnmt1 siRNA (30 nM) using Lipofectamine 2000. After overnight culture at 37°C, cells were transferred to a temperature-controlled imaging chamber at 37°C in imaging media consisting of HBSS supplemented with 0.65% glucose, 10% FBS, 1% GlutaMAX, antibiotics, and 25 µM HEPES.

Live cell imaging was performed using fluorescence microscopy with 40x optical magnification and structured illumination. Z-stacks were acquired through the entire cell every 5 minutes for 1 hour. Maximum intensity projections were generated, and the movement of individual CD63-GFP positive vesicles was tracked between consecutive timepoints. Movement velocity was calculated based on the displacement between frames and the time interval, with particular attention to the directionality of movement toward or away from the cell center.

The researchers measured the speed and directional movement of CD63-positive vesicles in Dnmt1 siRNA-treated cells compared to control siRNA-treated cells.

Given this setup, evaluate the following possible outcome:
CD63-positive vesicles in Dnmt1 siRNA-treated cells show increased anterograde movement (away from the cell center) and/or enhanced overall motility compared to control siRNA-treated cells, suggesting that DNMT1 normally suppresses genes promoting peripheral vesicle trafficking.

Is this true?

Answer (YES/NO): NO